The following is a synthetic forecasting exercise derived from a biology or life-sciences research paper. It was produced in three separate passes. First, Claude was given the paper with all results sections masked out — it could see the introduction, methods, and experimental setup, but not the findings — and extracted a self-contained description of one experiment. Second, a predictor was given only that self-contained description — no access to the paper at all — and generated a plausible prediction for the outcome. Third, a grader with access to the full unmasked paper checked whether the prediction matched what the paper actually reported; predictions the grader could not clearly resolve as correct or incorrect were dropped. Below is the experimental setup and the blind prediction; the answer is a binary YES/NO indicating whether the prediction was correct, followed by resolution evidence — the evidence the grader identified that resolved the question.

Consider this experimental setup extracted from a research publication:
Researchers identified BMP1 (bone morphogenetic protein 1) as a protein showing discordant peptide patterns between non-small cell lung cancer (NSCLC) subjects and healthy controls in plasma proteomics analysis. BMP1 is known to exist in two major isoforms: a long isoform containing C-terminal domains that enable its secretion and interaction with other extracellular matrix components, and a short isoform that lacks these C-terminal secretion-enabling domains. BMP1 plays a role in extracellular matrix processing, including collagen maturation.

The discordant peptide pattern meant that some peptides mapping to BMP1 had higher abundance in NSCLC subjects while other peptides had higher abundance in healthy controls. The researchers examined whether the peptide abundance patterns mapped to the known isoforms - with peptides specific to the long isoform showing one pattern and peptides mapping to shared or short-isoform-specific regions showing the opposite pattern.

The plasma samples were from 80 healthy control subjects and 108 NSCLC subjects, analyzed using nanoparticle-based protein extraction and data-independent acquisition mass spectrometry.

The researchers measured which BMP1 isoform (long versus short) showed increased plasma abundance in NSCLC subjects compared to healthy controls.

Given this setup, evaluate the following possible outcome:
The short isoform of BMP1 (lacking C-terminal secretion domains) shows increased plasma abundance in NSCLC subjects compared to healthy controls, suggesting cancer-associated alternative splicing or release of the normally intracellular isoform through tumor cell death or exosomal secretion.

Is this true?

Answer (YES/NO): YES